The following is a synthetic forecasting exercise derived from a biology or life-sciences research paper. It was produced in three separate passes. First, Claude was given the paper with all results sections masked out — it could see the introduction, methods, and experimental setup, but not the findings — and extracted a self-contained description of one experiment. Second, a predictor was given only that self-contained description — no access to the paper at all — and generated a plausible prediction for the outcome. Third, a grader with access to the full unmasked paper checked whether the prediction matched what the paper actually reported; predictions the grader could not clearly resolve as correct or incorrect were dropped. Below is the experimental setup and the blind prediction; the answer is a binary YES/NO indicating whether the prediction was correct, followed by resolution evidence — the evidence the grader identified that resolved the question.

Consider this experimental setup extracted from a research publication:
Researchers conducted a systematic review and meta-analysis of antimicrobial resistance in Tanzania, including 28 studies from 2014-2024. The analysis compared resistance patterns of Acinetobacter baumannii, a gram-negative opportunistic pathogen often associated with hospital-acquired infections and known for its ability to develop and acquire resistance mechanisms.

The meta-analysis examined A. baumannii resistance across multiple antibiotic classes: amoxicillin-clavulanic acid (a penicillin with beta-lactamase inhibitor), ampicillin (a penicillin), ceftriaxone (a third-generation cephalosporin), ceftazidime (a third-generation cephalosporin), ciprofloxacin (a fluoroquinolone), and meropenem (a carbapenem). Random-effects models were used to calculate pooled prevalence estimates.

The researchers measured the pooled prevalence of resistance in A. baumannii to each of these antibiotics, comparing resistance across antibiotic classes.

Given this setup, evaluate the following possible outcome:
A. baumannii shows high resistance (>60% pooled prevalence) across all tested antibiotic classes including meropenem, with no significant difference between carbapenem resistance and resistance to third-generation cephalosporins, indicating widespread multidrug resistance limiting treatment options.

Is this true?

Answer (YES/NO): NO